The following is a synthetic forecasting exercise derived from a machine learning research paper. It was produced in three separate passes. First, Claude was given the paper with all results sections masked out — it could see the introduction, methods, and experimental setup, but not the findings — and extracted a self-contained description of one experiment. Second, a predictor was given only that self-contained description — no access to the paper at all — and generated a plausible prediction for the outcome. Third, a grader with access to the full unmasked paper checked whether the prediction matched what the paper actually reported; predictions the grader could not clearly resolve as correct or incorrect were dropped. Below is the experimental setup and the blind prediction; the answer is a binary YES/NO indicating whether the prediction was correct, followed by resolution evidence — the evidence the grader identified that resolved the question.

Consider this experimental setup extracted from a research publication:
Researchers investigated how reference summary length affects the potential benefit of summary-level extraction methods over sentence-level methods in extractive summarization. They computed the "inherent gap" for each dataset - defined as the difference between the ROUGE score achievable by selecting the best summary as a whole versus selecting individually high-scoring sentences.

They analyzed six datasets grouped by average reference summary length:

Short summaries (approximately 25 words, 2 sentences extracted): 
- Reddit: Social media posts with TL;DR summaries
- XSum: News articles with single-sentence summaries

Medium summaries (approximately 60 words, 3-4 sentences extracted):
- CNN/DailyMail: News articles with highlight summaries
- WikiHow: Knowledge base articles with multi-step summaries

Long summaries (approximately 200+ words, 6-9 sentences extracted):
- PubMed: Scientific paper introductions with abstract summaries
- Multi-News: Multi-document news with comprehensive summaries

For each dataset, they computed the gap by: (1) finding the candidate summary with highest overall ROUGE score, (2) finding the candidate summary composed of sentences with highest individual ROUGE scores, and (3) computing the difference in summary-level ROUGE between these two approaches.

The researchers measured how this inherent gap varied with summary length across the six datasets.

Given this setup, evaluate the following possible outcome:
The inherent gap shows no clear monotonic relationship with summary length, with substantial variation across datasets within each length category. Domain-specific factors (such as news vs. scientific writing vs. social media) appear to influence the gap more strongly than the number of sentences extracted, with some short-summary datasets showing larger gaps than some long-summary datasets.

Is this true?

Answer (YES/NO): NO